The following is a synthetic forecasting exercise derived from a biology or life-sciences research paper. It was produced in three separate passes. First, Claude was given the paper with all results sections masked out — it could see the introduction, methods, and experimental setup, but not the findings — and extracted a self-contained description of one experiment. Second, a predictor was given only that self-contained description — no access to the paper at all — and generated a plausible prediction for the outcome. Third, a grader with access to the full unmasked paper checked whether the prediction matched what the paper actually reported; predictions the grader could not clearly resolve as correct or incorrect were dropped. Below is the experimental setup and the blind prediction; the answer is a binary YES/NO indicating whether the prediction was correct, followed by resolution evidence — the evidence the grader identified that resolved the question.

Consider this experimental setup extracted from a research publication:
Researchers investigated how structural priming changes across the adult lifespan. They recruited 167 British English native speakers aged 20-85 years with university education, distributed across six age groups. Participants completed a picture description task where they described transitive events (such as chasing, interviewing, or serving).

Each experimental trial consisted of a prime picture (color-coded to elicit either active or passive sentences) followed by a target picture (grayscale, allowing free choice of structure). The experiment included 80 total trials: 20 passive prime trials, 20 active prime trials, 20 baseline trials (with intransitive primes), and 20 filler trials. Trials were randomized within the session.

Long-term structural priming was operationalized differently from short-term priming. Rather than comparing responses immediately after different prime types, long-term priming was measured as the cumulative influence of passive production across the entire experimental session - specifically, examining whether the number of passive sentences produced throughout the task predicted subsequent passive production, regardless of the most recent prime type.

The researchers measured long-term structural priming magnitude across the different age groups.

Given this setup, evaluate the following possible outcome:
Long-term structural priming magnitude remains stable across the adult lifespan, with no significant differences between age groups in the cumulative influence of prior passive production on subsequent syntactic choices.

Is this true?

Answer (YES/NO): NO